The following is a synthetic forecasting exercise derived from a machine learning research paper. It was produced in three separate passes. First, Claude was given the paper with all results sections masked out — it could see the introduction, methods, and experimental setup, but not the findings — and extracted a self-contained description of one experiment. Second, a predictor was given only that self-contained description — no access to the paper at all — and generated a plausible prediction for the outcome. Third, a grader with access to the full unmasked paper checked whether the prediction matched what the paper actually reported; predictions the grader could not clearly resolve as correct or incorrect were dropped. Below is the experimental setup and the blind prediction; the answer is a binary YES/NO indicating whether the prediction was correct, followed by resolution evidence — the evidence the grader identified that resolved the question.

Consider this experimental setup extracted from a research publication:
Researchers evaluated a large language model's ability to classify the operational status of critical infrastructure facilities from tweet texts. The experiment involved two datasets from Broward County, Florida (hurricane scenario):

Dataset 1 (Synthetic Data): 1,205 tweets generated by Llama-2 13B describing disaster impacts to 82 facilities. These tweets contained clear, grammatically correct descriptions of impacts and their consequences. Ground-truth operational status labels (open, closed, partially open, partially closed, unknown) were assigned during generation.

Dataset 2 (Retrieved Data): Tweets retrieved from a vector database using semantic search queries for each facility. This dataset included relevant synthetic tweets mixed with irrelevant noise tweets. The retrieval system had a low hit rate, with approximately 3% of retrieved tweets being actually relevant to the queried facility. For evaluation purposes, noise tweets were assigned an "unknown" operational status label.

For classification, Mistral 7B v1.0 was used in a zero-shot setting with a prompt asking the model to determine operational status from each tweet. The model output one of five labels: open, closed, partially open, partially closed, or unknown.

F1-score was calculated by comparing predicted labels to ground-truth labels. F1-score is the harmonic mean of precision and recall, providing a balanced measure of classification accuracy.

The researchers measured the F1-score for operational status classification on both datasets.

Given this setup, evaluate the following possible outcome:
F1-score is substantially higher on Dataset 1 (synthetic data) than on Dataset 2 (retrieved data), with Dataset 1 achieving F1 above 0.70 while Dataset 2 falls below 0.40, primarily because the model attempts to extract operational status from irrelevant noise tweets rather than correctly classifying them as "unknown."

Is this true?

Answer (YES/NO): NO